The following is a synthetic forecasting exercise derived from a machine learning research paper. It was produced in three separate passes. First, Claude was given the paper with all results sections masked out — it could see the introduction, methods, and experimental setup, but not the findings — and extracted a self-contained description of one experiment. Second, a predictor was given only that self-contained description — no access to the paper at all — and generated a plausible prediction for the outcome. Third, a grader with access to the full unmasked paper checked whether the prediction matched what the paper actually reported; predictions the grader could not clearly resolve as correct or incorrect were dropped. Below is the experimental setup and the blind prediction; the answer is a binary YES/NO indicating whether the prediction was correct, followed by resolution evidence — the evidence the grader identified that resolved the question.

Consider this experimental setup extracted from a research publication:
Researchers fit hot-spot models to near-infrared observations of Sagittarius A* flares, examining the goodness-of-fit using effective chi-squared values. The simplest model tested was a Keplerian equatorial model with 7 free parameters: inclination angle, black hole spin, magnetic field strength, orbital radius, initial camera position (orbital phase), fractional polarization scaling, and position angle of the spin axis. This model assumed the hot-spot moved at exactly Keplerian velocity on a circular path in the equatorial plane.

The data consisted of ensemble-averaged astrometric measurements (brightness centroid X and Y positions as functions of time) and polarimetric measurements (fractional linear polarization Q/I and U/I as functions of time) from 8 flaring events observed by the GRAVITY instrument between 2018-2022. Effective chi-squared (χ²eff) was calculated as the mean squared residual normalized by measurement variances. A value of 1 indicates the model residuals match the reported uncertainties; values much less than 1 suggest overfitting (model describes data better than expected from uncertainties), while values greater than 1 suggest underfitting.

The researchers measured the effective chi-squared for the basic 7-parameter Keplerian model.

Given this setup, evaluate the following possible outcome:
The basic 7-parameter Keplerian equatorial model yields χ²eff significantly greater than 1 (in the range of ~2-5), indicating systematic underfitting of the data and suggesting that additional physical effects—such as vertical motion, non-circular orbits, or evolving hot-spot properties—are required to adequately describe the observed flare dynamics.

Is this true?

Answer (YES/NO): NO